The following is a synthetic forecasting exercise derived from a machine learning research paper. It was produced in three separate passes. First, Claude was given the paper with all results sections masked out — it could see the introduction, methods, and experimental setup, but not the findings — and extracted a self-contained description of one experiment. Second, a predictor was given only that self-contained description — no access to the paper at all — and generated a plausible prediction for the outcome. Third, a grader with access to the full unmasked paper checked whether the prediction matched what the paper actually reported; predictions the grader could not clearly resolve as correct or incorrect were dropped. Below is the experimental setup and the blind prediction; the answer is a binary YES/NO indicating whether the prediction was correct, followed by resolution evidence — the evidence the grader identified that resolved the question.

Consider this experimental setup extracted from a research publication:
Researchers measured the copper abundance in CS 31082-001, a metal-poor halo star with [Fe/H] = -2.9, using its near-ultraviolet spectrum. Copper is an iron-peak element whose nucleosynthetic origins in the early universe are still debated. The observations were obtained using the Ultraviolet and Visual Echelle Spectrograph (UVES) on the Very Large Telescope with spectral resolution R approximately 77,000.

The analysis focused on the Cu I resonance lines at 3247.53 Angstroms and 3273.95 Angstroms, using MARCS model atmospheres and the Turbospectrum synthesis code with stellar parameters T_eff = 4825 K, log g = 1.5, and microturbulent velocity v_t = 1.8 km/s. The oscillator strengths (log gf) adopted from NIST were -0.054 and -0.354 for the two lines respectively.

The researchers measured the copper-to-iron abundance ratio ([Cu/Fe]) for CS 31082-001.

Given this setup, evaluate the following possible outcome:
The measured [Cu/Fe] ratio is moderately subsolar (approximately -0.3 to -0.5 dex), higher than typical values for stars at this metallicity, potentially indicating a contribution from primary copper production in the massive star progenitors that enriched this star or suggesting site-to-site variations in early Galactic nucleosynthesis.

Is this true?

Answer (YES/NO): NO